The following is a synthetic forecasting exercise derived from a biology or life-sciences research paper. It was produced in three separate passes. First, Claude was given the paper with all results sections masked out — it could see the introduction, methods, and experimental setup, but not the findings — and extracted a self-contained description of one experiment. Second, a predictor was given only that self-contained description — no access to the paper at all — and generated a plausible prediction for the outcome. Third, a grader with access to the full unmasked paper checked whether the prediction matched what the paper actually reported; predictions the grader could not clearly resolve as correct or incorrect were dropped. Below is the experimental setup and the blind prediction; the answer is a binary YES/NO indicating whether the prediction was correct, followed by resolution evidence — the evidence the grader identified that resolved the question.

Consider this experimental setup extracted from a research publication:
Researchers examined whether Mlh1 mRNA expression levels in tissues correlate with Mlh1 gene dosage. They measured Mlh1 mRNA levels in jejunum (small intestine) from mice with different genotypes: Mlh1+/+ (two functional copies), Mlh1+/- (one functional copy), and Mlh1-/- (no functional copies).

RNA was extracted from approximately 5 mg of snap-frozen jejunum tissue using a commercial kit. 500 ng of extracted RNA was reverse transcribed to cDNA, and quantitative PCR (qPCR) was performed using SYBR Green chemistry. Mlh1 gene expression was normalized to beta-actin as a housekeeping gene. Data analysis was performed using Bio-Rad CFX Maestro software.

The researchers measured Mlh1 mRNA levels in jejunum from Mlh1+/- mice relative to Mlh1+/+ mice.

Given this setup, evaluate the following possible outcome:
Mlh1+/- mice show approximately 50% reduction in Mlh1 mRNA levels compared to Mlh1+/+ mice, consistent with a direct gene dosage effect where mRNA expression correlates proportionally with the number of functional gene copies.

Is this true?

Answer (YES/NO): NO